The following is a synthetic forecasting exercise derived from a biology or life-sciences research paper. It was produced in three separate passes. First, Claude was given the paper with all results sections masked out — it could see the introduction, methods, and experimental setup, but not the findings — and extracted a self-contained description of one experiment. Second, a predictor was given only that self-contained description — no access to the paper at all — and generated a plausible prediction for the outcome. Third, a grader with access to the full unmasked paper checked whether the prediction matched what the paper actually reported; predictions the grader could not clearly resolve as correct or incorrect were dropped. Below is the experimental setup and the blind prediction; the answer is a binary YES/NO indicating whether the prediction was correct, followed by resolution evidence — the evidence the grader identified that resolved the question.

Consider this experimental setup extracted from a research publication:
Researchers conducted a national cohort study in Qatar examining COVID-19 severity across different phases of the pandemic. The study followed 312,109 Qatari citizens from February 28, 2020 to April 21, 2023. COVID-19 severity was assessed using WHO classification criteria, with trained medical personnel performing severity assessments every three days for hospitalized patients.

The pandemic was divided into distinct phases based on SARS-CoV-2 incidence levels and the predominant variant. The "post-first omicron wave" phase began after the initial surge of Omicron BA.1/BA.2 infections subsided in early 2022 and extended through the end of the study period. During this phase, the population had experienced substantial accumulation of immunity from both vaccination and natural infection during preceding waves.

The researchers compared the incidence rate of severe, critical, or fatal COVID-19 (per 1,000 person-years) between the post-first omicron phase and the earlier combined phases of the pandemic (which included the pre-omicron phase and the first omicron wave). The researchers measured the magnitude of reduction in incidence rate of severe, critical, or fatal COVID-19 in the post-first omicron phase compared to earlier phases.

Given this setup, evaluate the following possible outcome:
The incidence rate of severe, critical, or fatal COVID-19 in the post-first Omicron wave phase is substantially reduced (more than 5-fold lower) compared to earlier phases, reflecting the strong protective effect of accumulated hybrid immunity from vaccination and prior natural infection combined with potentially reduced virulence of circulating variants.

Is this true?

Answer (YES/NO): YES